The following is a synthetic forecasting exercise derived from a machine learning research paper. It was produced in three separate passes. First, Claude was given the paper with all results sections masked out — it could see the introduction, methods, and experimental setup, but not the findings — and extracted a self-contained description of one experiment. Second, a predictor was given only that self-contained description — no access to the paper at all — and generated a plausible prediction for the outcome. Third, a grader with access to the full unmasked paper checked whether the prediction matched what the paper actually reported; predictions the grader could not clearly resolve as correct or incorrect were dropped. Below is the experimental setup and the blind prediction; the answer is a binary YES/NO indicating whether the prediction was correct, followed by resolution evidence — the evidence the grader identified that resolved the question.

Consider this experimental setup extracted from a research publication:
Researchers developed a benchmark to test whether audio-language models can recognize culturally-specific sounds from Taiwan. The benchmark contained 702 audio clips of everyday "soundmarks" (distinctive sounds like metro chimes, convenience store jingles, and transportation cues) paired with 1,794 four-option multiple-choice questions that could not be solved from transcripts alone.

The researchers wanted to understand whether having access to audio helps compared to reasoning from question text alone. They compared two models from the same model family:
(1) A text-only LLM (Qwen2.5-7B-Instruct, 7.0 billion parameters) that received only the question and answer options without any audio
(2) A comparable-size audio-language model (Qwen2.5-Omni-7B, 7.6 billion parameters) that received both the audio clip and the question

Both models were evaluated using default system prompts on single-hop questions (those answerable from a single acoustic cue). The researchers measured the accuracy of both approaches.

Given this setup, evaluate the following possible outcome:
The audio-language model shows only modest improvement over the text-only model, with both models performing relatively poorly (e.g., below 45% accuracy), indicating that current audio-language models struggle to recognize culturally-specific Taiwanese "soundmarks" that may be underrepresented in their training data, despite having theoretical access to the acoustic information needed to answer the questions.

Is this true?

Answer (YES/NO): NO